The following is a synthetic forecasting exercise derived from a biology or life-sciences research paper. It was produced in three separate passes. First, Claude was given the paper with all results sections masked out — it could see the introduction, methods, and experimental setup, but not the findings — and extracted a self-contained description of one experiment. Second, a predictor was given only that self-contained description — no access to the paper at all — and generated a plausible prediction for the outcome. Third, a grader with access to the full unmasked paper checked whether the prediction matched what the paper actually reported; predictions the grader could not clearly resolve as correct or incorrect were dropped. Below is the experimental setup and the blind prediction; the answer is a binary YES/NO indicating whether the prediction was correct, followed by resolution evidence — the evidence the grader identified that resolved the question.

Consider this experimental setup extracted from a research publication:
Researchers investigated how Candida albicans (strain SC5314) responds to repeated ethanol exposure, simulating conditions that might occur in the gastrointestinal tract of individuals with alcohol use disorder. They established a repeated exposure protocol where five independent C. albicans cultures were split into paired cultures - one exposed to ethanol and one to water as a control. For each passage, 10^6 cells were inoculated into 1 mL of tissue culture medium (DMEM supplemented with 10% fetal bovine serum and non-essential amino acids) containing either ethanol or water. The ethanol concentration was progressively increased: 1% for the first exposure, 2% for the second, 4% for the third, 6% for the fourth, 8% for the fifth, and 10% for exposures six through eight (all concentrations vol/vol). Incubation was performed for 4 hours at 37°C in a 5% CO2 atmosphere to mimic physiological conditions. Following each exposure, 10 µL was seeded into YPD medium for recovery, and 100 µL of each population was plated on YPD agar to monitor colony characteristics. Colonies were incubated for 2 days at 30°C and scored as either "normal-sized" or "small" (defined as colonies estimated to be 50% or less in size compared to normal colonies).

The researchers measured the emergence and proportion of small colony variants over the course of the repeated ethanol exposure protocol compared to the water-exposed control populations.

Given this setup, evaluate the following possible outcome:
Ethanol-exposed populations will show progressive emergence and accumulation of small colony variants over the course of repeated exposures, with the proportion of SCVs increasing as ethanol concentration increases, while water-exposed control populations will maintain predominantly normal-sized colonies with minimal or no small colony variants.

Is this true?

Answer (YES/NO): YES